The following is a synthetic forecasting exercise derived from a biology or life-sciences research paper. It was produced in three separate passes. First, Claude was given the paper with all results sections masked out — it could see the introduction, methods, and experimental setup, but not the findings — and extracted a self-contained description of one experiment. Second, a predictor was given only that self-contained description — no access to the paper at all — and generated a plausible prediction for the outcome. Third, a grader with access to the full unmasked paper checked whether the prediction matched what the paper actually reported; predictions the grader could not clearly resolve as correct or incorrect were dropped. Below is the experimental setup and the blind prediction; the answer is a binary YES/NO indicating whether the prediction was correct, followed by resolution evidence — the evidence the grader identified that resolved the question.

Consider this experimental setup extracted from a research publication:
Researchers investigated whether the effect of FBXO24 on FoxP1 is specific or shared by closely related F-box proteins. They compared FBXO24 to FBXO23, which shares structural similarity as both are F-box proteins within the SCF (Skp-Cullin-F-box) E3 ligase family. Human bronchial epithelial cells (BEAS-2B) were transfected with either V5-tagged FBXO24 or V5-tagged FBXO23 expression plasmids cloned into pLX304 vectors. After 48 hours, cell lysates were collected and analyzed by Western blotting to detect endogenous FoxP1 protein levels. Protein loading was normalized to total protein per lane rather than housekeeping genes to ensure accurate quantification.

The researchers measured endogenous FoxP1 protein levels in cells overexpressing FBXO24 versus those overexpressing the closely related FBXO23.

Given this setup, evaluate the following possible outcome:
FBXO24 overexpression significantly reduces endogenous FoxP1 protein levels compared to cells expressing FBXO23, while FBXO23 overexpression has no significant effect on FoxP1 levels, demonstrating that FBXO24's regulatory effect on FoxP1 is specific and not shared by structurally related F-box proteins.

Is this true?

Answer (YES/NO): YES